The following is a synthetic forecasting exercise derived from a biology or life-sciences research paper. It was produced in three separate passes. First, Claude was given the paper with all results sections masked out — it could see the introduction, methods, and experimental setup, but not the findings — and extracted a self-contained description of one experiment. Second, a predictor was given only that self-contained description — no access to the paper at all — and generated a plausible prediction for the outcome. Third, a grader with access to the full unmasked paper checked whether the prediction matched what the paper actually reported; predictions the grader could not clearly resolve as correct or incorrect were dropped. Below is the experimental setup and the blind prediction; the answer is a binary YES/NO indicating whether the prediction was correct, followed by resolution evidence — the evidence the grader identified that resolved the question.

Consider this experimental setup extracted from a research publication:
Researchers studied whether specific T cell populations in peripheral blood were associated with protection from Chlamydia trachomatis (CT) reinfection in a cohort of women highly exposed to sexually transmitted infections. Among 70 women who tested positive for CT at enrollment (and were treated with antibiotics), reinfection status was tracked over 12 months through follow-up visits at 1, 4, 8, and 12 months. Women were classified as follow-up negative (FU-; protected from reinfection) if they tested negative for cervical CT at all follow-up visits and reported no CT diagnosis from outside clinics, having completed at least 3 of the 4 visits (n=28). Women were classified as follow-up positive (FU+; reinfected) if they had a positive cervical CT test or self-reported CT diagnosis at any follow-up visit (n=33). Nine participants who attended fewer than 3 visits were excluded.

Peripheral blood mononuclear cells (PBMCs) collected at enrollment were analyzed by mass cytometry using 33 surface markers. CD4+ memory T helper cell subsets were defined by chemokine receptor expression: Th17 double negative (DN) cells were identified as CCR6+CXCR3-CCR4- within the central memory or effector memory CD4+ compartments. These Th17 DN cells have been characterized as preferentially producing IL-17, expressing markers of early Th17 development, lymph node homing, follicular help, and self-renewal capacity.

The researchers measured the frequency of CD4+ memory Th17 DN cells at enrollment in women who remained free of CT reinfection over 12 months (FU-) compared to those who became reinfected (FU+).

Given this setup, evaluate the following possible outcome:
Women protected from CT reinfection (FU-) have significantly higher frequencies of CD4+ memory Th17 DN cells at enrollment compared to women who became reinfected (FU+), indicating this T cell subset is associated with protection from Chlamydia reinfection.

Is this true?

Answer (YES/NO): YES